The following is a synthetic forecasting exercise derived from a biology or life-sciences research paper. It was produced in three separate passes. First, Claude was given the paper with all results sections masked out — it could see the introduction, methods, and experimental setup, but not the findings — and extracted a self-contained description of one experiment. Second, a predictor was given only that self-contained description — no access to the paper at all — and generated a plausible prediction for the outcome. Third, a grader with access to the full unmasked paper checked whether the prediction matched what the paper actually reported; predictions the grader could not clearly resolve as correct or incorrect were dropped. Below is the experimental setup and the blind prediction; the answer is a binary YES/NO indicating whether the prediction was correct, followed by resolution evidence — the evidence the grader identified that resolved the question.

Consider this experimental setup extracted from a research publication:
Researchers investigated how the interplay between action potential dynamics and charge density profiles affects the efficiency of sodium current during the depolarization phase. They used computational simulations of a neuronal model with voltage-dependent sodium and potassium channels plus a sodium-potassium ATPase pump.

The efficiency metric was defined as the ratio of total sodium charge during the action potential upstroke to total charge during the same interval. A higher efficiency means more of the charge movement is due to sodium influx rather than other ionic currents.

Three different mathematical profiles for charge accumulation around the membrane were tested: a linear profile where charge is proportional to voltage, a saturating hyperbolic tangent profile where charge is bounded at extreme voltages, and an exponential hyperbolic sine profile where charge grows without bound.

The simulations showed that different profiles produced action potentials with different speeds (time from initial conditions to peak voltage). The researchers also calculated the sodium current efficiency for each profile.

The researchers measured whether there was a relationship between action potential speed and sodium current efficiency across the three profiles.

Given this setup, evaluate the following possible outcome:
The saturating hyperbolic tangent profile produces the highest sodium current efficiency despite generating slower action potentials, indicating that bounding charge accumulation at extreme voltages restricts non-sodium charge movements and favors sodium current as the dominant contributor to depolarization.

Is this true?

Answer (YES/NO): NO